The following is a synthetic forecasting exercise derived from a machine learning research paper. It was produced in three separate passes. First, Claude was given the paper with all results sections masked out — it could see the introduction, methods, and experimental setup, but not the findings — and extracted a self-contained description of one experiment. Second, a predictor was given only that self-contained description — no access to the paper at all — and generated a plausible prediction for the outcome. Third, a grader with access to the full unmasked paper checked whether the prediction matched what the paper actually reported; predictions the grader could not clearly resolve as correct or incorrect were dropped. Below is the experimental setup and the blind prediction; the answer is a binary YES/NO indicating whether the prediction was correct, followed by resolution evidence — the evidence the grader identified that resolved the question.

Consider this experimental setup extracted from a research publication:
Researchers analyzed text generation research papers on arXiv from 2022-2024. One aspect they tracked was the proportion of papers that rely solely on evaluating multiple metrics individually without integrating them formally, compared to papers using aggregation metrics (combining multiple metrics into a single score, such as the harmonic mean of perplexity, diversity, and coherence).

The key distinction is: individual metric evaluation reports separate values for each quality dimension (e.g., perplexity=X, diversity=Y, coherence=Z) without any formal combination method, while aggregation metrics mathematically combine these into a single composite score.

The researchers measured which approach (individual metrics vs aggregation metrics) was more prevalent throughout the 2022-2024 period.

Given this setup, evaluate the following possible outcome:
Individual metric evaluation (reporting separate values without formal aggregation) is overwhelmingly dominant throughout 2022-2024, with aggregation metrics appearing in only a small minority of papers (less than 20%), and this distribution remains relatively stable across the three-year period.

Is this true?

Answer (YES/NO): YES